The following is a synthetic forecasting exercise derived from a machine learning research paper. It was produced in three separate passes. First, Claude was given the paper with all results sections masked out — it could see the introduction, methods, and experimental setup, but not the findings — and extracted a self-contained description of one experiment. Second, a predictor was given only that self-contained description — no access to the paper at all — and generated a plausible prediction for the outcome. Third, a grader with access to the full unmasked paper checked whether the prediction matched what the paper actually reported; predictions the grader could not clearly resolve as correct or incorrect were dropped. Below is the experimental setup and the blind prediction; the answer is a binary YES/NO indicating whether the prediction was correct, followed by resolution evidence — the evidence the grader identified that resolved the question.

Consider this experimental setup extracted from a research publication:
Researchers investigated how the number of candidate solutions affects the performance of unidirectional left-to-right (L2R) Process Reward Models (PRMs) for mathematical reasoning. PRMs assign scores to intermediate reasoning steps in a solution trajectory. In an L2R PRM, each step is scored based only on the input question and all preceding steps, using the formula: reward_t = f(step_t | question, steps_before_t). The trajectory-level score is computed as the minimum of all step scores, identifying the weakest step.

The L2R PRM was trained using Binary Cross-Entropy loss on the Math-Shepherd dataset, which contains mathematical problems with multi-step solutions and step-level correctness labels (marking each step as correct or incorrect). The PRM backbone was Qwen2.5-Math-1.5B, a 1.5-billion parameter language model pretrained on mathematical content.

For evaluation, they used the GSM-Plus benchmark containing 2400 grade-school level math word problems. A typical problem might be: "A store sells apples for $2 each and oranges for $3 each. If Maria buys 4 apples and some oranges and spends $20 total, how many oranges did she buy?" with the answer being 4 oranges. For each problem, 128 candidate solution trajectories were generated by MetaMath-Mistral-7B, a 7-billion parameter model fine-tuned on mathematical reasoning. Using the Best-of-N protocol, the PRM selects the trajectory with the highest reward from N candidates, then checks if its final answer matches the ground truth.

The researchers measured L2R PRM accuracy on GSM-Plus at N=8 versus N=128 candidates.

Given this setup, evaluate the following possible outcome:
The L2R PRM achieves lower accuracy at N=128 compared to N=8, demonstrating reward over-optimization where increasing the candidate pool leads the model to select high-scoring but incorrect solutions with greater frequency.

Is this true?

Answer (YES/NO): YES